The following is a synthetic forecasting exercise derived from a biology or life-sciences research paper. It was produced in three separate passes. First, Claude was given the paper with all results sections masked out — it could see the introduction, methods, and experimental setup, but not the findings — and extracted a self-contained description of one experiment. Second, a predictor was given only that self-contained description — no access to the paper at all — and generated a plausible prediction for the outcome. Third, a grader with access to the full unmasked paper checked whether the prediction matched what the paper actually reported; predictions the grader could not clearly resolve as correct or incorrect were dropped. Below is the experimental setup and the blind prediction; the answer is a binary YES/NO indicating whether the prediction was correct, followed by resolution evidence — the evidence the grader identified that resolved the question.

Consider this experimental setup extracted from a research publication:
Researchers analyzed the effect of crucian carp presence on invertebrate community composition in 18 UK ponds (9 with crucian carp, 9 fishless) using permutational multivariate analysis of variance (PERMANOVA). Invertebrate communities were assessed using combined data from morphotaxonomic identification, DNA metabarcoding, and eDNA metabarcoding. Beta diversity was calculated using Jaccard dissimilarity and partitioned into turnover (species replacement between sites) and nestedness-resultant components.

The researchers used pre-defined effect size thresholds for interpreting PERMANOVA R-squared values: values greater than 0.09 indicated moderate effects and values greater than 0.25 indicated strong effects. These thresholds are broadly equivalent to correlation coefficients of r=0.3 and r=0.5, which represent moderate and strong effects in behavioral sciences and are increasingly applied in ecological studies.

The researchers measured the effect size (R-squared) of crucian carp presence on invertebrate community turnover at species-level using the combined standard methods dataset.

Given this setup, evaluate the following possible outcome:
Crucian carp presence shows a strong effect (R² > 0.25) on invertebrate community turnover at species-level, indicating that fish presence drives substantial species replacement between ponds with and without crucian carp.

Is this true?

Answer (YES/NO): NO